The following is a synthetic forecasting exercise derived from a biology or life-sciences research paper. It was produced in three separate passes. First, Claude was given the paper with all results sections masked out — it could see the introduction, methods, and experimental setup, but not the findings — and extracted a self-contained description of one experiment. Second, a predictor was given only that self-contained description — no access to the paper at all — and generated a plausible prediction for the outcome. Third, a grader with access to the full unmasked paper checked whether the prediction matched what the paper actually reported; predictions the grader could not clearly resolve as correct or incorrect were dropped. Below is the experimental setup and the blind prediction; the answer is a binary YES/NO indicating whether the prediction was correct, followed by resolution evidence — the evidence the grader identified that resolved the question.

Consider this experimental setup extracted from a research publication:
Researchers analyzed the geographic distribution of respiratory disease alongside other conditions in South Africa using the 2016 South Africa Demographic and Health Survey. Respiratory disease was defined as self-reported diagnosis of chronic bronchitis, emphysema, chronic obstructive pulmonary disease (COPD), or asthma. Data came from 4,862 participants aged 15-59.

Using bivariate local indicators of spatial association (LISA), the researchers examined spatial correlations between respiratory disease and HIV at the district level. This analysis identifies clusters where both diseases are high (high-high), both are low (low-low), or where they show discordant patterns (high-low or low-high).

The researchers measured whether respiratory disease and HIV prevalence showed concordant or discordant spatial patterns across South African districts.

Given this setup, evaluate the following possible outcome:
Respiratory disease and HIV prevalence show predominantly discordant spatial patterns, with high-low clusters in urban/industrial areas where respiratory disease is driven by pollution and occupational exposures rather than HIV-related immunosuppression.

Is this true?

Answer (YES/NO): NO